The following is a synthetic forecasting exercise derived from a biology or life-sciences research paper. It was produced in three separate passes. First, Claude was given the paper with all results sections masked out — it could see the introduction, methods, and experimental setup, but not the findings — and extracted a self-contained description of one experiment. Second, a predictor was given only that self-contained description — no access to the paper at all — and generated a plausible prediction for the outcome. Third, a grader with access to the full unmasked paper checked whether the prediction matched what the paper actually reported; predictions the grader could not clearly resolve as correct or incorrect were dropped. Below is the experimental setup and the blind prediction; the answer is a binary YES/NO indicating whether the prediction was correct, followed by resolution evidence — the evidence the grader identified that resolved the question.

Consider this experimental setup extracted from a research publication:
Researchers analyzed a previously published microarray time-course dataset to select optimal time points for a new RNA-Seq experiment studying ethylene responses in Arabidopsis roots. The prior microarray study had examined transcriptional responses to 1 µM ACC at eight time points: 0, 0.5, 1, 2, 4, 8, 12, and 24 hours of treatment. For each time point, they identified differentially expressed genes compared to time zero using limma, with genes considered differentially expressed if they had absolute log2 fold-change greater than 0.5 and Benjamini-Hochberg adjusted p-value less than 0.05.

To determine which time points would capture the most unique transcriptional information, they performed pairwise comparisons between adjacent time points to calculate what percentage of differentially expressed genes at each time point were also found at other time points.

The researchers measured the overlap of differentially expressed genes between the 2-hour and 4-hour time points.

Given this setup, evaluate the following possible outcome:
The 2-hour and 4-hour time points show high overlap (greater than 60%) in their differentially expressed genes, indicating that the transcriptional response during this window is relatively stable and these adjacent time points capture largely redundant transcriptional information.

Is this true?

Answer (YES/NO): NO